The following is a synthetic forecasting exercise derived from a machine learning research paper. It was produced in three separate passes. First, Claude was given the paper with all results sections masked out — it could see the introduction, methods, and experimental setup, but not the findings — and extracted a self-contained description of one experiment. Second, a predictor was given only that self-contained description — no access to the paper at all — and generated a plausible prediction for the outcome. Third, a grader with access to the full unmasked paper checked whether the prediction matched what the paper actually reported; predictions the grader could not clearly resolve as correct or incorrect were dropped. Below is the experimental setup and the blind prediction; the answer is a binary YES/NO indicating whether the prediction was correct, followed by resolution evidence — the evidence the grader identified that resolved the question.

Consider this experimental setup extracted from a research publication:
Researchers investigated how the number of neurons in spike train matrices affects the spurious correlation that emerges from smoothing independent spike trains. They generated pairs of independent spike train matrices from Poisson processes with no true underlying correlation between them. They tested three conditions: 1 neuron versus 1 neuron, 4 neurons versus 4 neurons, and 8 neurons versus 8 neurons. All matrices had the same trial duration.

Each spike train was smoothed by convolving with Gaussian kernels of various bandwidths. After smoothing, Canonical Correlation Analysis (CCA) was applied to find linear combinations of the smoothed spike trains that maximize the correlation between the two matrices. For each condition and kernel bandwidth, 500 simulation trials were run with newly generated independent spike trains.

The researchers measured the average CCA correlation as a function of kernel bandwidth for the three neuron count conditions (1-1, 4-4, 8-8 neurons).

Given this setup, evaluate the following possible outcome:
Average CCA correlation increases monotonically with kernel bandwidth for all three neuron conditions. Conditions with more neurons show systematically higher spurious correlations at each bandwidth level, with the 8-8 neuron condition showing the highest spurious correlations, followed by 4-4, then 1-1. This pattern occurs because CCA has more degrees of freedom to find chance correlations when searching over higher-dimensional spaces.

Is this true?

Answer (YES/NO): YES